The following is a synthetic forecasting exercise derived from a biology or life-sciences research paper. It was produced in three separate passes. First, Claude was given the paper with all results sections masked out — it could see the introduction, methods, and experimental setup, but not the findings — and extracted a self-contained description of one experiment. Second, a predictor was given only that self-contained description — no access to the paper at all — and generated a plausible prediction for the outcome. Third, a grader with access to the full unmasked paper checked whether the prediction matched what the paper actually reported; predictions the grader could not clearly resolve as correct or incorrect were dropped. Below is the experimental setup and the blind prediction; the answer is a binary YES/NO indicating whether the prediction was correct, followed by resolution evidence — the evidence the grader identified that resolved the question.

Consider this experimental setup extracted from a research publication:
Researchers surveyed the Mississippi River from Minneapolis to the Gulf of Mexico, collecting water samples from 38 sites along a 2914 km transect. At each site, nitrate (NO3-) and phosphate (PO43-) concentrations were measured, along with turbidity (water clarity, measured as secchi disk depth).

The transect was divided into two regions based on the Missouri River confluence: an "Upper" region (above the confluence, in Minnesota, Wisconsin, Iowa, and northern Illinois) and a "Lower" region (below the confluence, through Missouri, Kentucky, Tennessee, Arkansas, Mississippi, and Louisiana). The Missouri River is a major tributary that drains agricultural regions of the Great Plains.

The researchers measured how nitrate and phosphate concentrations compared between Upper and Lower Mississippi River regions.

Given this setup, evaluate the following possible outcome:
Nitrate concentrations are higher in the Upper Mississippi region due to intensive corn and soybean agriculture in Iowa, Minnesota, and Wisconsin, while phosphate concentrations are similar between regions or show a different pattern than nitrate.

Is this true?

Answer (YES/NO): NO